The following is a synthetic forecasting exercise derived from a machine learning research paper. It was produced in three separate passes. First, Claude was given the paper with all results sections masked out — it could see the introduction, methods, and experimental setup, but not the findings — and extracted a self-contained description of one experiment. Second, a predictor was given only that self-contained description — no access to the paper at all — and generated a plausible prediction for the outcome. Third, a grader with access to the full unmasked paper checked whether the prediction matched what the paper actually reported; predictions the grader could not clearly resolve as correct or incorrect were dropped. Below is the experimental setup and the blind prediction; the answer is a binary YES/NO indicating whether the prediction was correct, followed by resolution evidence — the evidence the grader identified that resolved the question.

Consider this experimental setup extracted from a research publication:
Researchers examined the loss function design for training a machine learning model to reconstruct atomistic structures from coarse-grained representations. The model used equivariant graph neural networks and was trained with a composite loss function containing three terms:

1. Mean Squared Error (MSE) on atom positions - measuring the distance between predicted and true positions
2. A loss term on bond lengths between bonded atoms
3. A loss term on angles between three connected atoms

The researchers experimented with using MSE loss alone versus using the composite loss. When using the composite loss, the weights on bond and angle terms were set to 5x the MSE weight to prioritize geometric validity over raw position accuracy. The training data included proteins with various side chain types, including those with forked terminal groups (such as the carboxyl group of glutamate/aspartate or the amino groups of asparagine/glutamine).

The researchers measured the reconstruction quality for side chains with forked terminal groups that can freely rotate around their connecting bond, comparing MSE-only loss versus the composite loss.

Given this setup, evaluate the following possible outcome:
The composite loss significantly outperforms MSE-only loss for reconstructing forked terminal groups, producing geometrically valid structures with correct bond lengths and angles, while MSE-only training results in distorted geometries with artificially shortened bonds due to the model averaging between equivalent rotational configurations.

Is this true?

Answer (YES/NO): YES